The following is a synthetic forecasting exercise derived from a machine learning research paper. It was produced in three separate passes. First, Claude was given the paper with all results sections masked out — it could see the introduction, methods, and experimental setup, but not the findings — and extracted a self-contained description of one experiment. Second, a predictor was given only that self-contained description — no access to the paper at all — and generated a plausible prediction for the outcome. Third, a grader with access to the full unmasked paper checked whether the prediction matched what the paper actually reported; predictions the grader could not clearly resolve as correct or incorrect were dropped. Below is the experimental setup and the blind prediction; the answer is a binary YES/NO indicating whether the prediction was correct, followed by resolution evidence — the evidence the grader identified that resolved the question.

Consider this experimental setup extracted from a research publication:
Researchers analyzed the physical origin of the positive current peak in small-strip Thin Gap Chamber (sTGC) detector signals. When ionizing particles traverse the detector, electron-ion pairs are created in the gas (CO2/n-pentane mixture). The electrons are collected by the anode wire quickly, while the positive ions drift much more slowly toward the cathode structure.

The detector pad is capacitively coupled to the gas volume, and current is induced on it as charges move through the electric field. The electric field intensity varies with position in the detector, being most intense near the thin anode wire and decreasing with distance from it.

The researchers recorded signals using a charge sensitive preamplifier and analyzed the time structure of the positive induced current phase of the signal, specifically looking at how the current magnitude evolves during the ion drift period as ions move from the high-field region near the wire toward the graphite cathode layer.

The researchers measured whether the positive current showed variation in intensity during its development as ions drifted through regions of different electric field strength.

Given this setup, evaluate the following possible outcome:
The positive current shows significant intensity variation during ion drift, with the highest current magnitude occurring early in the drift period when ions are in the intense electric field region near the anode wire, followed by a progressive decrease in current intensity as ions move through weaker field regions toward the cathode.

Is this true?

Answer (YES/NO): YES